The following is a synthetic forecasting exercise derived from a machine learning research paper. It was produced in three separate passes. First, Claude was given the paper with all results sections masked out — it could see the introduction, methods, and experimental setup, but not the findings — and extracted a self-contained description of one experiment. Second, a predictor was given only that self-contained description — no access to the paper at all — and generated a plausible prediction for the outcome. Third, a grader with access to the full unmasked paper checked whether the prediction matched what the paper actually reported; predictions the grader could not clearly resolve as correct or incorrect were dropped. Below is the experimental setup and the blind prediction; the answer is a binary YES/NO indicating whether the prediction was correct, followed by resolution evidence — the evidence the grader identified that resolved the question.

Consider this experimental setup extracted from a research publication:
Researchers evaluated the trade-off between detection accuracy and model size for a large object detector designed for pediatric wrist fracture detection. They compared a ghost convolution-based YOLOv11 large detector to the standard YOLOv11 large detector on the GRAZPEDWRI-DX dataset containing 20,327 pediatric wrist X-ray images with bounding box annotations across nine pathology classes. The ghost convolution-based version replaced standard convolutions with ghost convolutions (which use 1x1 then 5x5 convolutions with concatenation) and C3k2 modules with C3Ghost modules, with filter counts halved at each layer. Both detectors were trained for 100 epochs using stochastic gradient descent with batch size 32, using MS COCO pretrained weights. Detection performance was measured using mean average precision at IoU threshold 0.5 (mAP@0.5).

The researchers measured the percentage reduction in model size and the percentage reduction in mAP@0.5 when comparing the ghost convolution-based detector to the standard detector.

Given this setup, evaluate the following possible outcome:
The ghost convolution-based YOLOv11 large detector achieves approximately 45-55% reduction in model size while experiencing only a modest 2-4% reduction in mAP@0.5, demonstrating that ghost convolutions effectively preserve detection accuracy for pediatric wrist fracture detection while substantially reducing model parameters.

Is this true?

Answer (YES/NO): NO